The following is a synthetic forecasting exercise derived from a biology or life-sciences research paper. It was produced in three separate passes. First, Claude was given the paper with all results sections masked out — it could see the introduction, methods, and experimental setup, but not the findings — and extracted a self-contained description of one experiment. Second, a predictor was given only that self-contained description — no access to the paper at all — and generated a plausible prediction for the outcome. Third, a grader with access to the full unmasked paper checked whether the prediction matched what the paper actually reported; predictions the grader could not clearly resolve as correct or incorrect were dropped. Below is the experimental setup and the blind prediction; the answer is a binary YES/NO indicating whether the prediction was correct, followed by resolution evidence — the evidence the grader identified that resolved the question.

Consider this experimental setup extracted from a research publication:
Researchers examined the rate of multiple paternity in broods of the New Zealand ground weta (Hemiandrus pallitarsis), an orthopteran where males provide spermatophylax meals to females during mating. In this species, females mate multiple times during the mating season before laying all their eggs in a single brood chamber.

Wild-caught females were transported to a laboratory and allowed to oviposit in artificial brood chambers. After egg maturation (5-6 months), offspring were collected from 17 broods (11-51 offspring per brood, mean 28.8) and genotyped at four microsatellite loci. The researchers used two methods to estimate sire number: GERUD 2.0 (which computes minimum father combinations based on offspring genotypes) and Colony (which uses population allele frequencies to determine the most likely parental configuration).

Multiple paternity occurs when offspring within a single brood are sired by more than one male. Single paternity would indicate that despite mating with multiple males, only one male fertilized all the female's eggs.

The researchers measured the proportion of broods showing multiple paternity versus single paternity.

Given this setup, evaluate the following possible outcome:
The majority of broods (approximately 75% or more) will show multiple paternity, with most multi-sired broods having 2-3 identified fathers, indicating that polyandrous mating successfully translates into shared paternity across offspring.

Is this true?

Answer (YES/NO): NO